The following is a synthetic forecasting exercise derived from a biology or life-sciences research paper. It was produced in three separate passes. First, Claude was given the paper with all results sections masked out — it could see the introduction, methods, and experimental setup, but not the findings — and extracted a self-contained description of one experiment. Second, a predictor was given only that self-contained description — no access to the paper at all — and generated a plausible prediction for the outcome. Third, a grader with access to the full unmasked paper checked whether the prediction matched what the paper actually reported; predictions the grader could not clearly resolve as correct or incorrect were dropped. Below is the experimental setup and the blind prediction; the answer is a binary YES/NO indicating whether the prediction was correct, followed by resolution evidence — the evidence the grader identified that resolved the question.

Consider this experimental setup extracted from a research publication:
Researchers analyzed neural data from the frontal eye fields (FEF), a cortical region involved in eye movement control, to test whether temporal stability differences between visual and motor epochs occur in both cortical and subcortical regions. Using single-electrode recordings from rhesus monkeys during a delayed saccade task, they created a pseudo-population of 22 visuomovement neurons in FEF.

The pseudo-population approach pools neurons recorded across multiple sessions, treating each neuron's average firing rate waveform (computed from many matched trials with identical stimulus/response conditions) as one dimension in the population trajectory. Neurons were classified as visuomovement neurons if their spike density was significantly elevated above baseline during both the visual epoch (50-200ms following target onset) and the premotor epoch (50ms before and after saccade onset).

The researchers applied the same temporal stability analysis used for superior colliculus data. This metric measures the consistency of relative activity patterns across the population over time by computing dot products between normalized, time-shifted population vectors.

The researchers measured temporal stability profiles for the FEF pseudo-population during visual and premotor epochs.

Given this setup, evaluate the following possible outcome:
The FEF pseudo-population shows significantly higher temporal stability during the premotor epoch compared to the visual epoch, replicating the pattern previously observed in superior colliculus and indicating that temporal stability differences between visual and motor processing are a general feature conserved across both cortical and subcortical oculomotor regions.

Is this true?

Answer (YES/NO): YES